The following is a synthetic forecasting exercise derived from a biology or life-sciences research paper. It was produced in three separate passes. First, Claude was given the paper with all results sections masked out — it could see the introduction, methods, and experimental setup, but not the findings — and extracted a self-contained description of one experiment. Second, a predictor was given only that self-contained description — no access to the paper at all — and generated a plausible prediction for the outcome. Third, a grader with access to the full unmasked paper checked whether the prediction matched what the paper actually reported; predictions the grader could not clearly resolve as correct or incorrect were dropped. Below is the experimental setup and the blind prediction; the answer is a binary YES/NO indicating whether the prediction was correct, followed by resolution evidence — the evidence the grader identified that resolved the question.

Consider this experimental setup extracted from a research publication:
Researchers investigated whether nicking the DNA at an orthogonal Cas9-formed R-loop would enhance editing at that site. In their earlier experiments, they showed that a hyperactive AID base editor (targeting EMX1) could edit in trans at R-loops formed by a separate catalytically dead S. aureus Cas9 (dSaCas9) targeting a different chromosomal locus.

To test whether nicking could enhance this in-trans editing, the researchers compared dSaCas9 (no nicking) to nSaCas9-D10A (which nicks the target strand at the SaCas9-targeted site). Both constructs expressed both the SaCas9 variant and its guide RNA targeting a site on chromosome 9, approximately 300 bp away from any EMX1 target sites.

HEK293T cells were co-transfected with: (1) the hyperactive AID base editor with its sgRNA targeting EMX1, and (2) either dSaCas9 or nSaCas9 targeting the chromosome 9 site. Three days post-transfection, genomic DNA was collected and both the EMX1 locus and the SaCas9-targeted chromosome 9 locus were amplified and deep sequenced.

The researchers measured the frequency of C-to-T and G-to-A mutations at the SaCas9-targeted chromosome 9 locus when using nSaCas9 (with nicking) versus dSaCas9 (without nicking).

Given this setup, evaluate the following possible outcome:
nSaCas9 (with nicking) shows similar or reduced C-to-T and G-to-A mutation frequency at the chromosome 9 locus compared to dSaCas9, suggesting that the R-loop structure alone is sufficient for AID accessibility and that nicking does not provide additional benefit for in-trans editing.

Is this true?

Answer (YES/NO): NO